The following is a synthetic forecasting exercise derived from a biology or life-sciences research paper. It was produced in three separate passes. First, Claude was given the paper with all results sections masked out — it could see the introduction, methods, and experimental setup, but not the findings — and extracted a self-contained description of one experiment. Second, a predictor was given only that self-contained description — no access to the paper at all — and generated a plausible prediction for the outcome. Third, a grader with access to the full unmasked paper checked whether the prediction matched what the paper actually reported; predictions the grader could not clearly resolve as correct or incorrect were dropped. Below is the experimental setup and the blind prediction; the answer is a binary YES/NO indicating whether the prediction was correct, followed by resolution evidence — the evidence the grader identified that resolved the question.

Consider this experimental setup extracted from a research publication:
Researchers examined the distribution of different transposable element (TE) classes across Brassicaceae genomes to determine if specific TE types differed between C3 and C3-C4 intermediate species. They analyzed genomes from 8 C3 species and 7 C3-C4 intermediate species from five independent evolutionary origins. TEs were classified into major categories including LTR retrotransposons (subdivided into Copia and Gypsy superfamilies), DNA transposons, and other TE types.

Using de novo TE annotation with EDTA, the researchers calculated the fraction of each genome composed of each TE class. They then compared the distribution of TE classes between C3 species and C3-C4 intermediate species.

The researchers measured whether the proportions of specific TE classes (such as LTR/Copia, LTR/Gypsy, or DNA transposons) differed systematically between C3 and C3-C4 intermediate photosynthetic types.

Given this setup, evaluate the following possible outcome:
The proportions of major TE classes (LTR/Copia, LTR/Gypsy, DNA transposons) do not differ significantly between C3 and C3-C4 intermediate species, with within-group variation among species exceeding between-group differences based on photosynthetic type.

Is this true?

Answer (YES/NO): NO